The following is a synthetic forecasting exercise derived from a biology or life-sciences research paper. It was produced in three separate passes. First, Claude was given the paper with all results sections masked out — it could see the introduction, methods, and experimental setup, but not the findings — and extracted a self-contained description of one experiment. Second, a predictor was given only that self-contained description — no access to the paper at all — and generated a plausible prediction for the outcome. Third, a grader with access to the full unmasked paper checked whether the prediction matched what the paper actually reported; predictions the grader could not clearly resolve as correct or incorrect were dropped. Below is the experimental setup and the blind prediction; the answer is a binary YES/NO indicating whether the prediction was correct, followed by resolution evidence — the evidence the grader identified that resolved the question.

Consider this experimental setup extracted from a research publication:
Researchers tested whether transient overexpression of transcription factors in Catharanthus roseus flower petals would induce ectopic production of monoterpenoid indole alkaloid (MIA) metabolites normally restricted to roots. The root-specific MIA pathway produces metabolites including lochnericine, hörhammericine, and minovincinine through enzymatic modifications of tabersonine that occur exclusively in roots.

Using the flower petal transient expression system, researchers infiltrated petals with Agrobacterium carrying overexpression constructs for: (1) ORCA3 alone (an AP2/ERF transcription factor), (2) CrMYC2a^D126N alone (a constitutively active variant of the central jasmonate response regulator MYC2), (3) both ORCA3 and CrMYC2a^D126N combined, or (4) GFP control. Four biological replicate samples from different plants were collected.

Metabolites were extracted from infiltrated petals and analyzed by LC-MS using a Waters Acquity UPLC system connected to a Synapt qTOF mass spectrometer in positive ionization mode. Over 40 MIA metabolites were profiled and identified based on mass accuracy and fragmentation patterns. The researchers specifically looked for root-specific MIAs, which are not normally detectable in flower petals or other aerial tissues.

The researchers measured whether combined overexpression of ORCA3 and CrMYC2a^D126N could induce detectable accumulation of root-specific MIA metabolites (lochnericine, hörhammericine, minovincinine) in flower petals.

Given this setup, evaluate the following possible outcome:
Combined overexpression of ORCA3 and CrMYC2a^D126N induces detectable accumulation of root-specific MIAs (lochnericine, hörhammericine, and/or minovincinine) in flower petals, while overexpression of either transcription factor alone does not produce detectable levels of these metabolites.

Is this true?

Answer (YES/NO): NO